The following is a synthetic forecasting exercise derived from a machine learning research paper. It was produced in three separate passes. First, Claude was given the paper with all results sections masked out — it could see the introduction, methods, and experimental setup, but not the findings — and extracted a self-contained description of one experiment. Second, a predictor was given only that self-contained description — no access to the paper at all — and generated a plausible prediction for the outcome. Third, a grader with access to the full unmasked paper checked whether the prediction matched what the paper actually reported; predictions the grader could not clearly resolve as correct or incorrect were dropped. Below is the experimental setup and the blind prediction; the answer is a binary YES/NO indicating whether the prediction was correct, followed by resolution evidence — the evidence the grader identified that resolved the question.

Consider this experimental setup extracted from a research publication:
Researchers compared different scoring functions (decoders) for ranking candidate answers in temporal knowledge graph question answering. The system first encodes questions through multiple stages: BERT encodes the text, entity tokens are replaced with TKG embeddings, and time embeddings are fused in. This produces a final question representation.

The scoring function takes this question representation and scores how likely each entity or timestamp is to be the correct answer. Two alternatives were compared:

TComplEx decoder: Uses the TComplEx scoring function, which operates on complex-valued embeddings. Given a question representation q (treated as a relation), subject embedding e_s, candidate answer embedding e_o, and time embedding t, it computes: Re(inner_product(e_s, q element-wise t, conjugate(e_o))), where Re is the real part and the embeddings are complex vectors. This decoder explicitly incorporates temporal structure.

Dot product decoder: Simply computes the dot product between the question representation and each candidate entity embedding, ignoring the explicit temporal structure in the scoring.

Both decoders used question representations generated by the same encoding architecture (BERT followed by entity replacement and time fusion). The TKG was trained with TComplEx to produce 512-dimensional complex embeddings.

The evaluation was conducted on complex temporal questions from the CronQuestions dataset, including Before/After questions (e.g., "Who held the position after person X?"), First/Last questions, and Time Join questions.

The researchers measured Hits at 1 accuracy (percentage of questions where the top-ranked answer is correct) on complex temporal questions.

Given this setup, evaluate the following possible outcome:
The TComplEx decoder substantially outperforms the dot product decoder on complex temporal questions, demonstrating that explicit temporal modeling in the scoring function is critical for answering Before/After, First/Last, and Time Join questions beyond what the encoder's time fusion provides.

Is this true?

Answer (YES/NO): YES